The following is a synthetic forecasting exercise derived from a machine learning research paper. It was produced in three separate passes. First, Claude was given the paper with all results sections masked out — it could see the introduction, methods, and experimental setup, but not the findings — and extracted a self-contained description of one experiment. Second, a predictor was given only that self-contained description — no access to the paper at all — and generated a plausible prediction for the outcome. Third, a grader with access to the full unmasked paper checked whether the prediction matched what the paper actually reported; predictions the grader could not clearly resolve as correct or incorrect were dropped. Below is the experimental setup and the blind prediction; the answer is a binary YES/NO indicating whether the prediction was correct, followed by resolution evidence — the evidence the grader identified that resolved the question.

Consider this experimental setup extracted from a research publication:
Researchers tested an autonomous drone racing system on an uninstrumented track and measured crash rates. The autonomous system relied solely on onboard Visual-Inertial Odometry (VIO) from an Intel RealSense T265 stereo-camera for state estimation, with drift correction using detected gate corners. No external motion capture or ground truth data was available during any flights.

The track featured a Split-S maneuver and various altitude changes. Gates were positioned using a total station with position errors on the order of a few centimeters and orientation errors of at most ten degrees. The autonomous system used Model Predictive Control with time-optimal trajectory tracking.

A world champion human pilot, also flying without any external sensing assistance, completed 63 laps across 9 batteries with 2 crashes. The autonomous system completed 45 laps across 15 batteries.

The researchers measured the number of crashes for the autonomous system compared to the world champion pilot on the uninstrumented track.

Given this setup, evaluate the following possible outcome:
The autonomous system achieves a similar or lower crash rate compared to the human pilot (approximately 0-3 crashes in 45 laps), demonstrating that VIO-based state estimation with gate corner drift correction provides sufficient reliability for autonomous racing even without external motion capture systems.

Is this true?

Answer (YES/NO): NO